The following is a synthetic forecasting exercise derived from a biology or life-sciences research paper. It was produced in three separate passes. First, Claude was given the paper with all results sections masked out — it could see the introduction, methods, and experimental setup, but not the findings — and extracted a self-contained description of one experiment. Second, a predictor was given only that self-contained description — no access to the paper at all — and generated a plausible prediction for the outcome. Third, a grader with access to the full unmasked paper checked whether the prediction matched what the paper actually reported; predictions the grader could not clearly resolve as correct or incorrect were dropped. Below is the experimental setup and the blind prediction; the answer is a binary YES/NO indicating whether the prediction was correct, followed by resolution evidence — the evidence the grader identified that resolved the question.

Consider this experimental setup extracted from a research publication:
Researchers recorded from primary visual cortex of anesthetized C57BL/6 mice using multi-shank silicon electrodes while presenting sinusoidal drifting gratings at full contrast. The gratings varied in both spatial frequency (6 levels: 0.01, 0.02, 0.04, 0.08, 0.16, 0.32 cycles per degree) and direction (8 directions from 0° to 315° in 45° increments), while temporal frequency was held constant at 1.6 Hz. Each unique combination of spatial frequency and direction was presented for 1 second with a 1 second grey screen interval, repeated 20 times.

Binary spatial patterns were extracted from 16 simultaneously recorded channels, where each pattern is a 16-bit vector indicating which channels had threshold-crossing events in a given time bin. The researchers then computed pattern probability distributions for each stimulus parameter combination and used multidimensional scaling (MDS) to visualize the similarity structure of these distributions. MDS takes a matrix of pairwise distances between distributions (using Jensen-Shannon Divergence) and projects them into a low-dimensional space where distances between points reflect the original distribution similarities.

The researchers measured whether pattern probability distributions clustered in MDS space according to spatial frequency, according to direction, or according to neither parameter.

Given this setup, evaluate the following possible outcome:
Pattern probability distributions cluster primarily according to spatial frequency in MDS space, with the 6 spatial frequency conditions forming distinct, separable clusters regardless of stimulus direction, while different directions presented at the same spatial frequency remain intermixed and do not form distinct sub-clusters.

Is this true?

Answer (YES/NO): NO